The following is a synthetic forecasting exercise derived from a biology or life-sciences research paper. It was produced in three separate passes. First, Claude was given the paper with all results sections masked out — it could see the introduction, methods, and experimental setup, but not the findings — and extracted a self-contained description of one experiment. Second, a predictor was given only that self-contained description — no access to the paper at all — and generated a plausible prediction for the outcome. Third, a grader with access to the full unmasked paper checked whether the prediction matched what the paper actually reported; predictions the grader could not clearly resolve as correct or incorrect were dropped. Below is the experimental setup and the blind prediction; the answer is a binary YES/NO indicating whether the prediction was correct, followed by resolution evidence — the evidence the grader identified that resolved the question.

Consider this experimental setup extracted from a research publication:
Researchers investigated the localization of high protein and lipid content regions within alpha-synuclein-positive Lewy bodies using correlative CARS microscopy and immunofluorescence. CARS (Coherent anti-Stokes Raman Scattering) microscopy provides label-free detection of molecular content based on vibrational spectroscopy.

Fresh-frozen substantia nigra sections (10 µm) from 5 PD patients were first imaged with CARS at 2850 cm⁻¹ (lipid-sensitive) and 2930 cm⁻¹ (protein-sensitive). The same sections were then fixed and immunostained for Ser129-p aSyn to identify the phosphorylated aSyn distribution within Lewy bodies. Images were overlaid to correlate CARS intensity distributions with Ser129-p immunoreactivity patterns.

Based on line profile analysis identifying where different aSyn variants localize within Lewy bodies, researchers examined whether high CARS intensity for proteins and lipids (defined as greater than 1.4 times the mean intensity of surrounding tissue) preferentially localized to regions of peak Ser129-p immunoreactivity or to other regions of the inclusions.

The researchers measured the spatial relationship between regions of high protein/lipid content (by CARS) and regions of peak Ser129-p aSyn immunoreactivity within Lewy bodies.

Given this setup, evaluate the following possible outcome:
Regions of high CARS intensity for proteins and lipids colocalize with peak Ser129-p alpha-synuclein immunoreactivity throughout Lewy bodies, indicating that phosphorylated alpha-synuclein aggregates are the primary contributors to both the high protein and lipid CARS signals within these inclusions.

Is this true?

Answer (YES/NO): NO